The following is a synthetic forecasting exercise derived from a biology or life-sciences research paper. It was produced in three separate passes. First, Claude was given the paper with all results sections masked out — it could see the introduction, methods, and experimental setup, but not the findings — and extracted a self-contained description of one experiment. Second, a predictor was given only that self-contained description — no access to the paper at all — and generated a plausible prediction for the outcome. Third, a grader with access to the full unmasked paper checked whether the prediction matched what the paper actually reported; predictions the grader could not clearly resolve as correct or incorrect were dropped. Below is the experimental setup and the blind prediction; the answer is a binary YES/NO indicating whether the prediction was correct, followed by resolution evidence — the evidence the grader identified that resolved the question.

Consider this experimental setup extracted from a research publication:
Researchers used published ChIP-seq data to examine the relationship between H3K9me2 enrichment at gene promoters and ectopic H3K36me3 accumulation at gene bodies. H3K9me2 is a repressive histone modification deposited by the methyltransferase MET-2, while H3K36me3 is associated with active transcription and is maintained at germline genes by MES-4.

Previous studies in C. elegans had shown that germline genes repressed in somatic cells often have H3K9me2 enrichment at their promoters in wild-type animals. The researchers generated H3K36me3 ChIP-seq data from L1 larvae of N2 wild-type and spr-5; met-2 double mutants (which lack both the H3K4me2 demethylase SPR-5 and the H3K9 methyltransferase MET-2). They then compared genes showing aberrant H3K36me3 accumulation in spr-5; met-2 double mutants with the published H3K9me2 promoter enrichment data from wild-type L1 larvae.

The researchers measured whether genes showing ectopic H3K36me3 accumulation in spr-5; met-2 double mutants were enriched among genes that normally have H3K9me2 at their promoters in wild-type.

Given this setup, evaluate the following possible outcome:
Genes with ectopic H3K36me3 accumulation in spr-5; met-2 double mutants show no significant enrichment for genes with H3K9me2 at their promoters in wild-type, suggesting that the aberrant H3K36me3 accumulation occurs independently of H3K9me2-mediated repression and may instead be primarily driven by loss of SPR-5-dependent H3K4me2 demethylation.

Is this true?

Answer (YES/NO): NO